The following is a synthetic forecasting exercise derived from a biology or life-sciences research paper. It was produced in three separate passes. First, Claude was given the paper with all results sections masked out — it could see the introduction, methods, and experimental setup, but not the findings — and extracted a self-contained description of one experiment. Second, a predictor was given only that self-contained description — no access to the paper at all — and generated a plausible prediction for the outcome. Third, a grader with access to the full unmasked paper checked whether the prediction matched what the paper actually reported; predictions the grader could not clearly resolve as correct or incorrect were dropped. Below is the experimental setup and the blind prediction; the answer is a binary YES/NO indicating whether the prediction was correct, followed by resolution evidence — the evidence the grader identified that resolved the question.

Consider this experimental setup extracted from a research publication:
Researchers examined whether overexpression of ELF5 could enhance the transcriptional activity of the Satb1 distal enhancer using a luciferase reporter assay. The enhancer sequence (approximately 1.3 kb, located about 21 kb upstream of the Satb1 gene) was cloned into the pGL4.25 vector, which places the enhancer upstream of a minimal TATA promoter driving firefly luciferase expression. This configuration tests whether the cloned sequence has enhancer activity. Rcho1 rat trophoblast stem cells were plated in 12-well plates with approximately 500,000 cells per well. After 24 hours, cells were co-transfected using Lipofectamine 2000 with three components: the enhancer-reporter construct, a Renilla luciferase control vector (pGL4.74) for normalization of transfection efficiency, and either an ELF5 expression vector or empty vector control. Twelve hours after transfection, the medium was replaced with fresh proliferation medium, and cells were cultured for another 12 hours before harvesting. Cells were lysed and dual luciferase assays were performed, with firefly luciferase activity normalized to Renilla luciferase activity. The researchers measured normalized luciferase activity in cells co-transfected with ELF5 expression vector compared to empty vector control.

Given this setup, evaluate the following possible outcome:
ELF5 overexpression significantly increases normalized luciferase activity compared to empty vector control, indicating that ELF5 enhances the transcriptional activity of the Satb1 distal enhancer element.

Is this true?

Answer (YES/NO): YES